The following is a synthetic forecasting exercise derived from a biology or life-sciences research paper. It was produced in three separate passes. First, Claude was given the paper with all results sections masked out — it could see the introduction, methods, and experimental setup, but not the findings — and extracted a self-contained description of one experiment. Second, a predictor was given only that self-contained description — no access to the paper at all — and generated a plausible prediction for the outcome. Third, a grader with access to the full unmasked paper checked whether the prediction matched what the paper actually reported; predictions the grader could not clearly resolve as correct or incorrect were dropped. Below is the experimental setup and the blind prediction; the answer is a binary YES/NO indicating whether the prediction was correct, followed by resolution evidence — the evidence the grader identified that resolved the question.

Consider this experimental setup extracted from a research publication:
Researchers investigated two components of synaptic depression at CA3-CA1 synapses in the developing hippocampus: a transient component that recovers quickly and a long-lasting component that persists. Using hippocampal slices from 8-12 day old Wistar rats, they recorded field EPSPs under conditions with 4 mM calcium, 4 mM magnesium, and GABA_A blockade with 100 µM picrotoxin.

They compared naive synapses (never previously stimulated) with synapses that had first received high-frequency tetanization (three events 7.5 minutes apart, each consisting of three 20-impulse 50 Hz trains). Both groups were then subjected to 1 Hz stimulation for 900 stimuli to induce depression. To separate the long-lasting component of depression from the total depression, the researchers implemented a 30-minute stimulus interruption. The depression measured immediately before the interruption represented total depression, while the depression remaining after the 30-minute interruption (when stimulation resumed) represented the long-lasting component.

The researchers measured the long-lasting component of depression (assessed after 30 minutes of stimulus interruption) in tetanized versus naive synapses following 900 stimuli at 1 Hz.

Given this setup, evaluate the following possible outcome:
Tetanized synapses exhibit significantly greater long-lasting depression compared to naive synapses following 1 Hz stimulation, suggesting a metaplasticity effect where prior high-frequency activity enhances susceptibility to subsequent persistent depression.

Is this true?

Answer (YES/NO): NO